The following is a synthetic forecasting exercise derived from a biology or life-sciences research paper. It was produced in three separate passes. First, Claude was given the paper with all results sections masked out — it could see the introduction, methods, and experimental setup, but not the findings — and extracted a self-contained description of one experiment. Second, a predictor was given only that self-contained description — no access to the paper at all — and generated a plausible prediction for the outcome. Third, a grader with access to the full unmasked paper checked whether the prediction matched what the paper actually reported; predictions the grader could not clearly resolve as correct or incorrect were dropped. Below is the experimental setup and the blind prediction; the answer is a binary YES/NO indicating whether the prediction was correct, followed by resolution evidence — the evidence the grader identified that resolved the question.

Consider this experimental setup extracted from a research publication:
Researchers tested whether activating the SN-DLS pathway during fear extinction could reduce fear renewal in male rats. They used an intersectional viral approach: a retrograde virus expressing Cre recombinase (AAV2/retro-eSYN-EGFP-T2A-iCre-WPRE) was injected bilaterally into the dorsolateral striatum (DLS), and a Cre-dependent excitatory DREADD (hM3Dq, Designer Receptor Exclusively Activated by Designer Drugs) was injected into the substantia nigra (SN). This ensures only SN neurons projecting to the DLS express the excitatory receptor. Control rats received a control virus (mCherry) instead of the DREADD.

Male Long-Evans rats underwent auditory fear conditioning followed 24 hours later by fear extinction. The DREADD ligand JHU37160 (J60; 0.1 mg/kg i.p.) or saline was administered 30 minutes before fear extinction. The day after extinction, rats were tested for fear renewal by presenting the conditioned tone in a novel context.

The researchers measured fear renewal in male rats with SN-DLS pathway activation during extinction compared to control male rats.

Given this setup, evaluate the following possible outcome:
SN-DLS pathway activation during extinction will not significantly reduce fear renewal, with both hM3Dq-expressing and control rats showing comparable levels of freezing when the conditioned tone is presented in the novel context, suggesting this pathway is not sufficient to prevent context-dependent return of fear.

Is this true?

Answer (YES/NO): NO